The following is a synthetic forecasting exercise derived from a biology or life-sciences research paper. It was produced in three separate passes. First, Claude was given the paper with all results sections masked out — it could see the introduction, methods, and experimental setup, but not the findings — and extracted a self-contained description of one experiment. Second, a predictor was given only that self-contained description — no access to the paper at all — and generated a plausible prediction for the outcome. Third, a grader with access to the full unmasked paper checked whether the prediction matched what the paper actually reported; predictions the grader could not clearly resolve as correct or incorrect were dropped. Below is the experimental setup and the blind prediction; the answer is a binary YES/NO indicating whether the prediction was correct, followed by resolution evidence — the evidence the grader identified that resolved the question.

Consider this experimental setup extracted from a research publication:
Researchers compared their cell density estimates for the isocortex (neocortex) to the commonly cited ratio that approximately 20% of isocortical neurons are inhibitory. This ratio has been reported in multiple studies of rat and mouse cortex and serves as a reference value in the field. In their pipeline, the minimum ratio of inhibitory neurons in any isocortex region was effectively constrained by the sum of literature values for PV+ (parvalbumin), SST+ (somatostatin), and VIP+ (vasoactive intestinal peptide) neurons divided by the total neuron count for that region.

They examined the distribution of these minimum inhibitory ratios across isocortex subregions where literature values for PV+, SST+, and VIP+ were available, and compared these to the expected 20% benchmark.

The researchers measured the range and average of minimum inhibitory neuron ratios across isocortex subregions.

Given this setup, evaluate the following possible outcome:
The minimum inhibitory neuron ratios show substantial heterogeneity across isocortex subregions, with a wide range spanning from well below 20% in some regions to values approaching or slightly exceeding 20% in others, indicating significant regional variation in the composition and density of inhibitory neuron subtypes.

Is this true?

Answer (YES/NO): NO